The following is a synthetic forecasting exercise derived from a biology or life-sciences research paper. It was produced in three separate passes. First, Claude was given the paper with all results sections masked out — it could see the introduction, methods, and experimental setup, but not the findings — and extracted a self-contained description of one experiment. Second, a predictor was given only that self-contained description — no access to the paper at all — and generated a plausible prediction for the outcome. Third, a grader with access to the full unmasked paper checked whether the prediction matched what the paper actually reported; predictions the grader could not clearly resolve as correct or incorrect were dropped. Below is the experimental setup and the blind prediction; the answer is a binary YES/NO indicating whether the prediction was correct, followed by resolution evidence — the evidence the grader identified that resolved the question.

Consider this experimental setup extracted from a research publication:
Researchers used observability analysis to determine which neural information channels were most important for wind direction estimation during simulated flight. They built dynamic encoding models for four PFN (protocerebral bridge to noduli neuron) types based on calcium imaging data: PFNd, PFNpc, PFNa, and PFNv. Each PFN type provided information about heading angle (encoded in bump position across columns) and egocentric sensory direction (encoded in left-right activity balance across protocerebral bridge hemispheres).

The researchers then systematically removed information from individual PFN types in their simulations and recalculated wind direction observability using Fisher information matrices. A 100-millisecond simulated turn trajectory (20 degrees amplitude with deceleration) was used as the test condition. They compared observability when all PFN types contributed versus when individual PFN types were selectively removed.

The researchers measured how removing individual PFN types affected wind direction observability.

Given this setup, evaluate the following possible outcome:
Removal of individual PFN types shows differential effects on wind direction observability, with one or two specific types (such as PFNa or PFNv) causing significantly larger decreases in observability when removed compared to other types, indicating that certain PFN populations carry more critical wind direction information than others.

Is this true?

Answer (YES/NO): YES